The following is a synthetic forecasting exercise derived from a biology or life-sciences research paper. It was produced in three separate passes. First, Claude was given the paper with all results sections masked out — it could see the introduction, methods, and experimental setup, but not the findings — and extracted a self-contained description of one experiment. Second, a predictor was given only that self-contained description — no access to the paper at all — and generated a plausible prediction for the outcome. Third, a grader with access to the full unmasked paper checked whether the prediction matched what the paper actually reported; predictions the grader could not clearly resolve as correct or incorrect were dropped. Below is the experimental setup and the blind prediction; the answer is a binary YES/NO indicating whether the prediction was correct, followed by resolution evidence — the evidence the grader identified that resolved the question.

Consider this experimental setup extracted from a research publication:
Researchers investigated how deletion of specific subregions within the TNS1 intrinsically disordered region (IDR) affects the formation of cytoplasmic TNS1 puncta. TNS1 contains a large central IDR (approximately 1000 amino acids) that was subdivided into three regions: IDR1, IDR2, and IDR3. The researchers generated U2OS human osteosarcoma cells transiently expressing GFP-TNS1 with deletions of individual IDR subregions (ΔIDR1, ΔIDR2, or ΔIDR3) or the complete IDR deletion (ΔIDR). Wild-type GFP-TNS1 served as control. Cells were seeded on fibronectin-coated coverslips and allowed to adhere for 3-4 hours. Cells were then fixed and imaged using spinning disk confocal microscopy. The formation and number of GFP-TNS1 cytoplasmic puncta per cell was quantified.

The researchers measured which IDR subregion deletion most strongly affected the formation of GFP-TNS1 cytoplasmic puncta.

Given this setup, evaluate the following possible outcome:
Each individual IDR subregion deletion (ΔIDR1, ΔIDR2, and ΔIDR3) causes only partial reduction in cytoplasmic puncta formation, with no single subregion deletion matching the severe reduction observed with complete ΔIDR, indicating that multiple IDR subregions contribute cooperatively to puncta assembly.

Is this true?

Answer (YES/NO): NO